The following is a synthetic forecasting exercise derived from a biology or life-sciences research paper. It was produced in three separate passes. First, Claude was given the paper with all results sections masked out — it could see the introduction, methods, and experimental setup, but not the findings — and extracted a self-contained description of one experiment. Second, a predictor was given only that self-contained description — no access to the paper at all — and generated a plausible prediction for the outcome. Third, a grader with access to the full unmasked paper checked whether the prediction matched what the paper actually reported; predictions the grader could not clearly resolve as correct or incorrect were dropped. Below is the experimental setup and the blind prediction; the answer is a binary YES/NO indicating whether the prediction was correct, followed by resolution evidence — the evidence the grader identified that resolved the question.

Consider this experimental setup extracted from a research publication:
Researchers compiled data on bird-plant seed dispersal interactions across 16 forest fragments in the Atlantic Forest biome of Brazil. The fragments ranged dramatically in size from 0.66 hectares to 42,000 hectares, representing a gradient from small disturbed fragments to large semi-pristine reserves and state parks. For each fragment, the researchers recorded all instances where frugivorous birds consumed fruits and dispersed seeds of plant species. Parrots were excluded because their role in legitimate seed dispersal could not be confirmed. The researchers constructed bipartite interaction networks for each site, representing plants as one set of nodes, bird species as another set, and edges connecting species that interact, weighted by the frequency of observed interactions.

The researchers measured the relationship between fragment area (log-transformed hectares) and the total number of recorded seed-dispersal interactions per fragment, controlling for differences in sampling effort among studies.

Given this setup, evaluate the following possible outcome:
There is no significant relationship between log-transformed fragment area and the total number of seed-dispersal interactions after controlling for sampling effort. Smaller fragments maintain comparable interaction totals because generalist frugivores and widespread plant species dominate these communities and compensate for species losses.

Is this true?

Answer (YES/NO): NO